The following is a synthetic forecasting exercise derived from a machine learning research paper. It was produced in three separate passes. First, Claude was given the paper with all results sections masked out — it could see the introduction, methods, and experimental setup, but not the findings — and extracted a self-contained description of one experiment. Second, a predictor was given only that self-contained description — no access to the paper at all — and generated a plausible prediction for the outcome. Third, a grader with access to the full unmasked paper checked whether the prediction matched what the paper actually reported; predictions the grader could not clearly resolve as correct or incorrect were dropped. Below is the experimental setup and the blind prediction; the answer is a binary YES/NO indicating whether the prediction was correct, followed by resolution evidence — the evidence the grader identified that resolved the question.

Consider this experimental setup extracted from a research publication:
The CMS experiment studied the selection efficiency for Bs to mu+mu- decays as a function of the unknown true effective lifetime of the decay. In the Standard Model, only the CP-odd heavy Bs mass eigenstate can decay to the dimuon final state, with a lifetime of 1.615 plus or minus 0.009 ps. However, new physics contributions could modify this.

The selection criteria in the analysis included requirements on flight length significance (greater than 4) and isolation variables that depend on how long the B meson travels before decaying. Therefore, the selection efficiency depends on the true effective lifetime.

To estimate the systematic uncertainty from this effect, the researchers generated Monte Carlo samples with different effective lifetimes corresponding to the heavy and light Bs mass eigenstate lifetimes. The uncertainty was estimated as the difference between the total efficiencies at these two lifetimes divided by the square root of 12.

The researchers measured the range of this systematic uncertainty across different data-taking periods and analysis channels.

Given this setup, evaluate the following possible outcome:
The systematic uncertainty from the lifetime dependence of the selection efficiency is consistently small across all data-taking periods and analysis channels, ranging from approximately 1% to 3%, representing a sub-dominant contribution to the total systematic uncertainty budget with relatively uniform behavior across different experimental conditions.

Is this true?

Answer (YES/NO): YES